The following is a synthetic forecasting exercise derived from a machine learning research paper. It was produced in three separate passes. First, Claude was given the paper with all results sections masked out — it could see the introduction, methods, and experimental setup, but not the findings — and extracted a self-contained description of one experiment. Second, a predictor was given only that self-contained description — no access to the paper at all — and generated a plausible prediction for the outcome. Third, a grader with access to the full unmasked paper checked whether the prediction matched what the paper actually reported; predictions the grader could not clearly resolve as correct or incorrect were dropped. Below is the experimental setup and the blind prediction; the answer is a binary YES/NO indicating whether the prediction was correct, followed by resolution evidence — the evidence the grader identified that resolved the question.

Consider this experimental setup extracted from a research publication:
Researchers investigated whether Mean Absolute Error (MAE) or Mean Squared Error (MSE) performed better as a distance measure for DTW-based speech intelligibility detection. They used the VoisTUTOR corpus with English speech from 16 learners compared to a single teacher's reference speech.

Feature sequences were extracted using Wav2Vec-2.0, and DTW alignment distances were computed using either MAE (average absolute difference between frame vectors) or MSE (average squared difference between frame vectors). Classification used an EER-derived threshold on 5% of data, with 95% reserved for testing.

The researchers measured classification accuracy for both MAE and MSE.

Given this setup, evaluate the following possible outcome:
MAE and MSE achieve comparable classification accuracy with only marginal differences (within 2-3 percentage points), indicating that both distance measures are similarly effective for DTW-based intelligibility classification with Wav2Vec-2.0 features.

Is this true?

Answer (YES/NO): YES